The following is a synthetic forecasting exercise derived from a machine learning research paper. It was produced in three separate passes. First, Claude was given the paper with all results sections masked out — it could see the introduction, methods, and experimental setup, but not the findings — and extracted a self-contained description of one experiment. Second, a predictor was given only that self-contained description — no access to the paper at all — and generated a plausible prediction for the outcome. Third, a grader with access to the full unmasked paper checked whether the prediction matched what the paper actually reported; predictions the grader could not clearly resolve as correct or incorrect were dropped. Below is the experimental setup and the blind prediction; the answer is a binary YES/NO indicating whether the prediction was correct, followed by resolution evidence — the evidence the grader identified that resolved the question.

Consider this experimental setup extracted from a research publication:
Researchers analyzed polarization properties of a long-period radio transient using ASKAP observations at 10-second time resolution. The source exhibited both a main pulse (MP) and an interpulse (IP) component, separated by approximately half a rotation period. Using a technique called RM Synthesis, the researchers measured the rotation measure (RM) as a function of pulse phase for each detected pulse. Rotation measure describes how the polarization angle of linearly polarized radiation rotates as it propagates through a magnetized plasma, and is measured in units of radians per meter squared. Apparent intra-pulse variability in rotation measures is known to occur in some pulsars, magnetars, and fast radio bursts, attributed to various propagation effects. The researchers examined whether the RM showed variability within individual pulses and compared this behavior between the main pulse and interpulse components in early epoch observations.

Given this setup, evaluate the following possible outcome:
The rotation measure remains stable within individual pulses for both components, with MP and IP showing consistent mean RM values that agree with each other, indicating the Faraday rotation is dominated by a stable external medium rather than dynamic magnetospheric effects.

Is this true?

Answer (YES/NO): NO